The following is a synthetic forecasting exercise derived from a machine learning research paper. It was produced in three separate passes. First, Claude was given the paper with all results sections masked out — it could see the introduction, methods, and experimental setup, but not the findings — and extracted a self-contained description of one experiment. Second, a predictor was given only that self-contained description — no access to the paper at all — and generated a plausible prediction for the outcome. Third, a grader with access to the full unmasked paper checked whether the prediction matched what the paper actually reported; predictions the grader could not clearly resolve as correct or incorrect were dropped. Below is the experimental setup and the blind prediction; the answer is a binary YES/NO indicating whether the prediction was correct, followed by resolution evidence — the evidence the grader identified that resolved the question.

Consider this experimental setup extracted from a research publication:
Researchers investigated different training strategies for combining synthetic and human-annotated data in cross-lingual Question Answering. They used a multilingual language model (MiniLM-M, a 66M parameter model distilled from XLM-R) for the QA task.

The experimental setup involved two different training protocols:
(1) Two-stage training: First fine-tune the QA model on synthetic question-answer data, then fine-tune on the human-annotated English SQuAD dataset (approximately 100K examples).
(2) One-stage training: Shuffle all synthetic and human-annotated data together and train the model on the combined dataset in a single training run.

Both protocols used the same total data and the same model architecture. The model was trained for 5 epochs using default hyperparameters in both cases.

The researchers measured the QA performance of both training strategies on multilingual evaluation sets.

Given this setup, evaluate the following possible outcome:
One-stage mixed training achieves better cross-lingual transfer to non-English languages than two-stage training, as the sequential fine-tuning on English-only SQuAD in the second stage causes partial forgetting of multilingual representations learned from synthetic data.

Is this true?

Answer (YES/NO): NO